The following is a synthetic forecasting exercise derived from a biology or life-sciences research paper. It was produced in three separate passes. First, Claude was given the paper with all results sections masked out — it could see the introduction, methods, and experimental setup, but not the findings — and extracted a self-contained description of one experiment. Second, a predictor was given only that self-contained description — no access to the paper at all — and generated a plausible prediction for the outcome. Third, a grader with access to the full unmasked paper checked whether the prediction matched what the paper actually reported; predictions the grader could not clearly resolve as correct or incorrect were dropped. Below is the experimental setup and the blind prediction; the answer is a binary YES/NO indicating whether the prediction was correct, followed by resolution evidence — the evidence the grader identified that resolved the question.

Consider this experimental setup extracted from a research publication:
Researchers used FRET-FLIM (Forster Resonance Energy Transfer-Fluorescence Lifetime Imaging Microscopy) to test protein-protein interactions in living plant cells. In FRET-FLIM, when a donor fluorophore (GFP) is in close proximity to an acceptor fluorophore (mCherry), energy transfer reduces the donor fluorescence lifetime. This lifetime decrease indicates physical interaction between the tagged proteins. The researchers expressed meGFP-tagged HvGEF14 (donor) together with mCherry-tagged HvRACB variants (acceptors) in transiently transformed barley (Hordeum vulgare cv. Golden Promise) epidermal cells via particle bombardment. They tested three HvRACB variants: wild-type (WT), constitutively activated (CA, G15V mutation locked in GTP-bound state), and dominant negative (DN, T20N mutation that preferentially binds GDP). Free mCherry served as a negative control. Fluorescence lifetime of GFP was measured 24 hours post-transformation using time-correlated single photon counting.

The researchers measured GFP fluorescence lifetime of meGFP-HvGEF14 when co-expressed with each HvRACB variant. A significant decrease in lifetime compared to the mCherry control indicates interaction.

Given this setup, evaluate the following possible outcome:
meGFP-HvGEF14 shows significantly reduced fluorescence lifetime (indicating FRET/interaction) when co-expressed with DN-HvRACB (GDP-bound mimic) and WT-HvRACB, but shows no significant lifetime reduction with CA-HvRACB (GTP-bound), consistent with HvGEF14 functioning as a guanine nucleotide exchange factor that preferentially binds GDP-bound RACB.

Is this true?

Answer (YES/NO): NO